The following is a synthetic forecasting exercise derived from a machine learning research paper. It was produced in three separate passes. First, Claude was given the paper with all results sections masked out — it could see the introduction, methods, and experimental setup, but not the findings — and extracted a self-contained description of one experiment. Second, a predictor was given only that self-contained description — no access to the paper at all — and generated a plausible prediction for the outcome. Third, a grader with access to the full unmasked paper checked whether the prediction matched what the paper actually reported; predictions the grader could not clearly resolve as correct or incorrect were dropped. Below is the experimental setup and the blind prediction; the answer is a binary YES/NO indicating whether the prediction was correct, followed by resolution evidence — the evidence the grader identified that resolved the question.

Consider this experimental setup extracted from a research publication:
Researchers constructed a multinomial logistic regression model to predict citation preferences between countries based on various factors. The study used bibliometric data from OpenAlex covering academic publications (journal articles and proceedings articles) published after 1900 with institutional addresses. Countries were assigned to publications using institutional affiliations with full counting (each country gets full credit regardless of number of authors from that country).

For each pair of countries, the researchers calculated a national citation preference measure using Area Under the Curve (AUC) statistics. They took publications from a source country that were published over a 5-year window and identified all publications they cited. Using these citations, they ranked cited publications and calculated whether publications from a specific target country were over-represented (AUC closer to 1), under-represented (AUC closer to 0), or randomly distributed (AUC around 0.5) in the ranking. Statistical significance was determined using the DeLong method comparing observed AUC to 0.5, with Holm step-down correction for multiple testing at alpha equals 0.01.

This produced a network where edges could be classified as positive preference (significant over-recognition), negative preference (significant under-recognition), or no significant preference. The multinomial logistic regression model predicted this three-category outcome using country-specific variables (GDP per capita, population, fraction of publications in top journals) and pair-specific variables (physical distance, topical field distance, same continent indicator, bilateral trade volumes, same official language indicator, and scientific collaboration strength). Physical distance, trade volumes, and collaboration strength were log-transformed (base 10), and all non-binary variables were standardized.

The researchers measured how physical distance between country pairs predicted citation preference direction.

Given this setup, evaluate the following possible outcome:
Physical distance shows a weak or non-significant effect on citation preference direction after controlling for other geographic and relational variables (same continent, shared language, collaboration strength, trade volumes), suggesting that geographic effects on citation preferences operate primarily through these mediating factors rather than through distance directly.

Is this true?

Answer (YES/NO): YES